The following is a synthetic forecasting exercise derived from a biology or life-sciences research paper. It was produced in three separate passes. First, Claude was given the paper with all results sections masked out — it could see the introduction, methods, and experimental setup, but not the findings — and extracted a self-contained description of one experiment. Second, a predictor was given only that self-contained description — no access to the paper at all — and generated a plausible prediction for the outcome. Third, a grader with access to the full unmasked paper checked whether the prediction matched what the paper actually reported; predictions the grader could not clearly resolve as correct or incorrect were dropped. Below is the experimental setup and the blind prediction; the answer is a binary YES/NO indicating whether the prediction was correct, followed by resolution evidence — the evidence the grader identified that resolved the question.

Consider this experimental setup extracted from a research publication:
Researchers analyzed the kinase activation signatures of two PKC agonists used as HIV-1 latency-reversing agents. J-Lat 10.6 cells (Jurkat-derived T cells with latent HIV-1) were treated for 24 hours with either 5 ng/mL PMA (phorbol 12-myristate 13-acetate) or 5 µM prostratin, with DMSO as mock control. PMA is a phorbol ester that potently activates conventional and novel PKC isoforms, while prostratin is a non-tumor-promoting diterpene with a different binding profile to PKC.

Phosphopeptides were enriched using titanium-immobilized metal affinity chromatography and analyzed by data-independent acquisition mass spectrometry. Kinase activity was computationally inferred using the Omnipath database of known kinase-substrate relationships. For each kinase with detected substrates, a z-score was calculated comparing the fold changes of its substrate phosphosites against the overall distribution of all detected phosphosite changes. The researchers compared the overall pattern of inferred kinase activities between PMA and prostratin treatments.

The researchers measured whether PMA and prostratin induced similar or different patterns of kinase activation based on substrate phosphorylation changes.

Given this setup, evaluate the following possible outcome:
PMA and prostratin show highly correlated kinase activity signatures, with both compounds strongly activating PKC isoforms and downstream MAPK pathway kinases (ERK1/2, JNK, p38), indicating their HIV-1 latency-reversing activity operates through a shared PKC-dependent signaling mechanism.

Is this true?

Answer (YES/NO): NO